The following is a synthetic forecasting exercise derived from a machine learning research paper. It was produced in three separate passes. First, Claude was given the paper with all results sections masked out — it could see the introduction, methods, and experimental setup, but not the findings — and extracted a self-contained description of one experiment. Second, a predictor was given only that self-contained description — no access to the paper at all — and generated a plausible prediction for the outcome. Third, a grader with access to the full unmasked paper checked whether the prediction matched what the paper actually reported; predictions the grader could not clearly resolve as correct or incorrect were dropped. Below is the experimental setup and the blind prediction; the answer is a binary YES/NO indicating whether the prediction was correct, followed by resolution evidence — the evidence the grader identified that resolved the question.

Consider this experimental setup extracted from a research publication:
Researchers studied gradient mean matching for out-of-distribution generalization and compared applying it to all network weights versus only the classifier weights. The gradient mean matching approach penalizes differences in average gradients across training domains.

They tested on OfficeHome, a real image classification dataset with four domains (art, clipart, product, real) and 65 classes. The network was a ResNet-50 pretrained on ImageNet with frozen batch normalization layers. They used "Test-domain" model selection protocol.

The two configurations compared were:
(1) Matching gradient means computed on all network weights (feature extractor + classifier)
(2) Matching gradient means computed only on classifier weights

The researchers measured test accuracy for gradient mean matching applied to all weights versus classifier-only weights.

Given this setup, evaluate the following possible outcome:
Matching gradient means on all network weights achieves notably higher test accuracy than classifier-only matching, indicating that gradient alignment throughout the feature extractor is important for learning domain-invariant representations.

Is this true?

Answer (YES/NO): NO